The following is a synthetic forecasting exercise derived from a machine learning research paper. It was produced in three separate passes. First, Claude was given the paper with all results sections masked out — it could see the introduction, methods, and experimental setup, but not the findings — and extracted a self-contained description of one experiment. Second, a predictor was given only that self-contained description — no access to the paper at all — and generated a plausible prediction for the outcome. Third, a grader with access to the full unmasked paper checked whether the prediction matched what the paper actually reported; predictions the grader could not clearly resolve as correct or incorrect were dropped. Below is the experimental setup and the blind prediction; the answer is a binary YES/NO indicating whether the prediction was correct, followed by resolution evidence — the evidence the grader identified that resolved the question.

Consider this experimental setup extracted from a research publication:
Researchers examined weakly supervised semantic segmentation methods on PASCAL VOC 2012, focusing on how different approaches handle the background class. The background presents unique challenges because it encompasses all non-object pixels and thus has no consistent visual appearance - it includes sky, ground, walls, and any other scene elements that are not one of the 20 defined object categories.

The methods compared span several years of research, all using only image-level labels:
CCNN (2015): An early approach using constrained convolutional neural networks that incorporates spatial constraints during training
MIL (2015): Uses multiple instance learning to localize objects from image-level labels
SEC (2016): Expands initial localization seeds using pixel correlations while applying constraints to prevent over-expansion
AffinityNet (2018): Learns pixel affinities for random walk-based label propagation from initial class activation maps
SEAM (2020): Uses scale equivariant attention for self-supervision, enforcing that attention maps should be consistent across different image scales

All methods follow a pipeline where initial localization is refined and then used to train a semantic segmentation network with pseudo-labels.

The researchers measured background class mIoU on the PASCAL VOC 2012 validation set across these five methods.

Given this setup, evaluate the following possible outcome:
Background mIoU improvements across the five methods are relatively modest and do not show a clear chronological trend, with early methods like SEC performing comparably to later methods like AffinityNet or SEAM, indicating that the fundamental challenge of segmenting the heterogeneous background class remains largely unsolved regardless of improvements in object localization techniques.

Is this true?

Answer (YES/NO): NO